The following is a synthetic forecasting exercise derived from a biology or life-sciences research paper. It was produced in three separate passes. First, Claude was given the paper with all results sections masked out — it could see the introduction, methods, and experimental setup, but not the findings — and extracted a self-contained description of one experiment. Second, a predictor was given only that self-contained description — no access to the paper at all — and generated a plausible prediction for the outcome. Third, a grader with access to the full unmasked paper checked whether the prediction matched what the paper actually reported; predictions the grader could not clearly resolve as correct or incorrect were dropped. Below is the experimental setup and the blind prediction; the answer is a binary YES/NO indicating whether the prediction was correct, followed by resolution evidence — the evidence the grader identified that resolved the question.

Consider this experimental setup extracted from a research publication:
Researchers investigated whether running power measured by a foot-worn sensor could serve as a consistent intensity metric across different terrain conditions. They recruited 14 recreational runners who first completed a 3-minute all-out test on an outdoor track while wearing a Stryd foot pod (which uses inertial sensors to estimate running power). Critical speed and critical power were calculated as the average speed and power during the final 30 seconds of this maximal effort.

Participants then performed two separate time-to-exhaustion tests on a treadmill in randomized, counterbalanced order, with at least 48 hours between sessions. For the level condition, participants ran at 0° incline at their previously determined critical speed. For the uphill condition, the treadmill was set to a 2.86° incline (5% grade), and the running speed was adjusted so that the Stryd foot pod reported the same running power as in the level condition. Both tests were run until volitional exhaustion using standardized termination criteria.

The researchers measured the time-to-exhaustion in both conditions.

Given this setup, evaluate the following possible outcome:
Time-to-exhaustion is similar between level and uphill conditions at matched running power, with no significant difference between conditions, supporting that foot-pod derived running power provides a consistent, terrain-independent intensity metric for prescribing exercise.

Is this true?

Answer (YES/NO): NO